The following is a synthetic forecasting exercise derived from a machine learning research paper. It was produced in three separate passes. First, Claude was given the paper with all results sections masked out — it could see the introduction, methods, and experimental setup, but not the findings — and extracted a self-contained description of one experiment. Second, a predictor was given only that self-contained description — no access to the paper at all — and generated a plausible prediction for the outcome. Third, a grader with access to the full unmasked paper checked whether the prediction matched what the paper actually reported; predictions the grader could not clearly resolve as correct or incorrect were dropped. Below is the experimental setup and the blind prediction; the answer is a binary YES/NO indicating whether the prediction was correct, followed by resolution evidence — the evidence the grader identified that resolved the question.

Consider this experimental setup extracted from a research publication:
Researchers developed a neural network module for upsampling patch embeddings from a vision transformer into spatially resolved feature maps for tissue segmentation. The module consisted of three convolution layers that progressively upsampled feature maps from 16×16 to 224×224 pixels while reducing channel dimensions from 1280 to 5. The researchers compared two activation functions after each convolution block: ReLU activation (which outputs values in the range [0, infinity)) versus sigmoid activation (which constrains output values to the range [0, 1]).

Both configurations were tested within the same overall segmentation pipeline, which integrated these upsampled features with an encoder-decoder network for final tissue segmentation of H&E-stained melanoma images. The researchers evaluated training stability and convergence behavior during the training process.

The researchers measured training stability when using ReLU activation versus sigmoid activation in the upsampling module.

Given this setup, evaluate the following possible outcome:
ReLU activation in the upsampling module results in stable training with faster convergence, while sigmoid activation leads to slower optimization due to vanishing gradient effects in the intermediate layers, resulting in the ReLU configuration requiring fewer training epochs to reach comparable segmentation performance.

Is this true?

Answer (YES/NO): NO